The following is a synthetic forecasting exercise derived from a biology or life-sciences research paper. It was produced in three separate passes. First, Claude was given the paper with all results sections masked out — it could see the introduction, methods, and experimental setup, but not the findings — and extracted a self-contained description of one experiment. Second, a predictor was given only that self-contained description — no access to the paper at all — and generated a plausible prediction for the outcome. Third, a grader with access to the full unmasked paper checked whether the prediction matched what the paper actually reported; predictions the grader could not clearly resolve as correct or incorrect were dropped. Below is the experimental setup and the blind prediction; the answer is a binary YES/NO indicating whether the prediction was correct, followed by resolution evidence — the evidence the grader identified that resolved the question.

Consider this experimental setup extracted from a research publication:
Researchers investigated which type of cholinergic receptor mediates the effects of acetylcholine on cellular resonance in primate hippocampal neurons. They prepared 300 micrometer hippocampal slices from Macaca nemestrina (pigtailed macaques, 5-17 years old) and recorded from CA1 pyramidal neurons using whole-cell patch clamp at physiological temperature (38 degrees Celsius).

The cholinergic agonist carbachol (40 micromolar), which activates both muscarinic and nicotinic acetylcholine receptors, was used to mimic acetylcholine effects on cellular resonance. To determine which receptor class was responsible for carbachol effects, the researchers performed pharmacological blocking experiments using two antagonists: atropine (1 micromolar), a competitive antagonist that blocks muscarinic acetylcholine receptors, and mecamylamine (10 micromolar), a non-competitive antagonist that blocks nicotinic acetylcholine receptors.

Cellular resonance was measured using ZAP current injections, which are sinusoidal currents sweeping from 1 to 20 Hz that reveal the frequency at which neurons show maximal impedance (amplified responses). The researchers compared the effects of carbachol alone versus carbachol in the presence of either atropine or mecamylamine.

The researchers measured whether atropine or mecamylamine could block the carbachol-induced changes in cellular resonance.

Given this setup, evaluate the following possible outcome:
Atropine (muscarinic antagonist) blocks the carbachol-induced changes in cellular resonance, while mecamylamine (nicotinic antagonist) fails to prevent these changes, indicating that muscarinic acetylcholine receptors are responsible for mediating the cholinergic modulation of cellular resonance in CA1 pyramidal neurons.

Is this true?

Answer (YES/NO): YES